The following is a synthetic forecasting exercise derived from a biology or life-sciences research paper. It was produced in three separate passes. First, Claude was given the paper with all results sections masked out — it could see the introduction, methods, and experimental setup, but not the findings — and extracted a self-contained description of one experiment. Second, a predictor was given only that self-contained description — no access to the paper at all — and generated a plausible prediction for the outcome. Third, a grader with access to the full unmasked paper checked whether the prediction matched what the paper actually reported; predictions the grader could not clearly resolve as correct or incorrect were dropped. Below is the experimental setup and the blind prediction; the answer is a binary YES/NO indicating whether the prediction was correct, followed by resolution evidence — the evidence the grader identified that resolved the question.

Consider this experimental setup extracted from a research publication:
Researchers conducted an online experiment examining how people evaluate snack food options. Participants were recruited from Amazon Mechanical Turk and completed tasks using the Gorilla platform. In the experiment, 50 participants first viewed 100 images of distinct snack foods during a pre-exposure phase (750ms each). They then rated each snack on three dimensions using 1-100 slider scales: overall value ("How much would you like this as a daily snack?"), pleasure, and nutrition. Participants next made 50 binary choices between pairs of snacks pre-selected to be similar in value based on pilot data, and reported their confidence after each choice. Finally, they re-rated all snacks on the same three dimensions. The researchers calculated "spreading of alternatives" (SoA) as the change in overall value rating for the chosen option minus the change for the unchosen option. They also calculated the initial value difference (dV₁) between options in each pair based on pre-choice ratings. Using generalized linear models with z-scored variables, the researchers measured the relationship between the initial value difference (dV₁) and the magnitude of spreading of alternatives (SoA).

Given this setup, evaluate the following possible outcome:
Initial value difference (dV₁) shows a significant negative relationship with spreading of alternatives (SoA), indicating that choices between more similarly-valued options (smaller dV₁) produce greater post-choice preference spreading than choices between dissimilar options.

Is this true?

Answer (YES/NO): YES